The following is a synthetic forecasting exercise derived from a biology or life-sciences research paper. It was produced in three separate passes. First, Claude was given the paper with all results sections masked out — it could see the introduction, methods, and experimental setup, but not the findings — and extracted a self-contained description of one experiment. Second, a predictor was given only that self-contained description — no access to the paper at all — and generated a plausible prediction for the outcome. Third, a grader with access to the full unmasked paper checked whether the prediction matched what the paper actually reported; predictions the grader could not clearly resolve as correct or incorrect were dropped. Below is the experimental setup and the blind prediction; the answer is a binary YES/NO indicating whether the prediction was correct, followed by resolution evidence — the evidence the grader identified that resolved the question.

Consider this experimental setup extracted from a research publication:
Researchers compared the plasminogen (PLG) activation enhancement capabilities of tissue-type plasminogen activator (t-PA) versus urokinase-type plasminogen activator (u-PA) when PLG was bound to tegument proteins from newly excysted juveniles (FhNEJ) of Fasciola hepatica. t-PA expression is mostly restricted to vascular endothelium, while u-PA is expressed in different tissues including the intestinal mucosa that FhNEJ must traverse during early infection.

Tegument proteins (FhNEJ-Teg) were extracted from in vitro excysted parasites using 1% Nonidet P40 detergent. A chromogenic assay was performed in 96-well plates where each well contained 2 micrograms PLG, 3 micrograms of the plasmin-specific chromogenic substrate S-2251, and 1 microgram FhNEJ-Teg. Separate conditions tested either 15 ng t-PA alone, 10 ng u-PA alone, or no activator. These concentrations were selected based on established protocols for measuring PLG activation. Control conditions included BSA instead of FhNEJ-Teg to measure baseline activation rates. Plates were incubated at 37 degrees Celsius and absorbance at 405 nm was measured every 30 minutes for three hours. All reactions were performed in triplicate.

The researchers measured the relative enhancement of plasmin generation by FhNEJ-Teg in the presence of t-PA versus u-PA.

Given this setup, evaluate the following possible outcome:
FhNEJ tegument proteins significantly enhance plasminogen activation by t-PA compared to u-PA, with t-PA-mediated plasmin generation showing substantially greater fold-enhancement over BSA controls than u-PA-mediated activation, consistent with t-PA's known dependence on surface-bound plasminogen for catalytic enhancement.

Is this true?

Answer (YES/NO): NO